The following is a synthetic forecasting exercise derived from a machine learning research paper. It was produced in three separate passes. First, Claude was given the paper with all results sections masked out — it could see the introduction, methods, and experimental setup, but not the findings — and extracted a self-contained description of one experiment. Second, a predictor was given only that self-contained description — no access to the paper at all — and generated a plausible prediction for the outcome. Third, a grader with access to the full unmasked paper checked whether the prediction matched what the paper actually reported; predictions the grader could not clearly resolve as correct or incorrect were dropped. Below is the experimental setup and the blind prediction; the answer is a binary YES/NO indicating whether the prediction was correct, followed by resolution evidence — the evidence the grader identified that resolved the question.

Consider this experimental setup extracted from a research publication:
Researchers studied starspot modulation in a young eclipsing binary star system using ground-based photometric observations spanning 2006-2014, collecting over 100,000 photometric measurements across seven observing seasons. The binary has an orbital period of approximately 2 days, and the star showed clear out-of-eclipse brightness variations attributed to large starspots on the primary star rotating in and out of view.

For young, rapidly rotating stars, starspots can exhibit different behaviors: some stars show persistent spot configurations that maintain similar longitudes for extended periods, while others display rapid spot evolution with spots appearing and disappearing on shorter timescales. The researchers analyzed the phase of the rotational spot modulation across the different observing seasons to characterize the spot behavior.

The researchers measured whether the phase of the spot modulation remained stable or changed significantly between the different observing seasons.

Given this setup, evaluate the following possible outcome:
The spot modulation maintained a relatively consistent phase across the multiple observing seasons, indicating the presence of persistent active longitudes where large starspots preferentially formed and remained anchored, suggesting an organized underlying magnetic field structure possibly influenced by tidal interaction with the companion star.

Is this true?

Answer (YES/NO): YES